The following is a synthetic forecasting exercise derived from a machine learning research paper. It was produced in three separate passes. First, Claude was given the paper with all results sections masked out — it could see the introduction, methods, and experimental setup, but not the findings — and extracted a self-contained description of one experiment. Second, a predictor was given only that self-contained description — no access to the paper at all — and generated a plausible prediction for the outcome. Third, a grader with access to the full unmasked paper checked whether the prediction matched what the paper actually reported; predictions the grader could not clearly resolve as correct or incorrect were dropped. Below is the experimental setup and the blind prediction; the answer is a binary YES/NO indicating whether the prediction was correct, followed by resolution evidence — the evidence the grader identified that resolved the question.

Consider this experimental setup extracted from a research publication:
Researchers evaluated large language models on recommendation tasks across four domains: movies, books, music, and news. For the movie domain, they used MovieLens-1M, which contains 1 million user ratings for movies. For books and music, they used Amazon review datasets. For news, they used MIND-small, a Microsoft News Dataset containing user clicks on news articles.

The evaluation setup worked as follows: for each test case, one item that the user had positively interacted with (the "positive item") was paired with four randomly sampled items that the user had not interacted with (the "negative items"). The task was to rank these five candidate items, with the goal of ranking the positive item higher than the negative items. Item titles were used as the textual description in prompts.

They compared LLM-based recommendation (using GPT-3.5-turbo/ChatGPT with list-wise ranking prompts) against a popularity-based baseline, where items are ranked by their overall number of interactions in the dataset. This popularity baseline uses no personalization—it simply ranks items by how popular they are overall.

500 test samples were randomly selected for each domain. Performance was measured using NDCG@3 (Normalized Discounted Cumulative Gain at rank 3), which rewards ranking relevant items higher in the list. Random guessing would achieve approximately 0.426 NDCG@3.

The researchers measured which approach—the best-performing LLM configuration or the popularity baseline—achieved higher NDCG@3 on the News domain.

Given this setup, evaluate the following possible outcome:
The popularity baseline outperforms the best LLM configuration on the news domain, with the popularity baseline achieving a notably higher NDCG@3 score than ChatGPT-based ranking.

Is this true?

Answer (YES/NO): YES